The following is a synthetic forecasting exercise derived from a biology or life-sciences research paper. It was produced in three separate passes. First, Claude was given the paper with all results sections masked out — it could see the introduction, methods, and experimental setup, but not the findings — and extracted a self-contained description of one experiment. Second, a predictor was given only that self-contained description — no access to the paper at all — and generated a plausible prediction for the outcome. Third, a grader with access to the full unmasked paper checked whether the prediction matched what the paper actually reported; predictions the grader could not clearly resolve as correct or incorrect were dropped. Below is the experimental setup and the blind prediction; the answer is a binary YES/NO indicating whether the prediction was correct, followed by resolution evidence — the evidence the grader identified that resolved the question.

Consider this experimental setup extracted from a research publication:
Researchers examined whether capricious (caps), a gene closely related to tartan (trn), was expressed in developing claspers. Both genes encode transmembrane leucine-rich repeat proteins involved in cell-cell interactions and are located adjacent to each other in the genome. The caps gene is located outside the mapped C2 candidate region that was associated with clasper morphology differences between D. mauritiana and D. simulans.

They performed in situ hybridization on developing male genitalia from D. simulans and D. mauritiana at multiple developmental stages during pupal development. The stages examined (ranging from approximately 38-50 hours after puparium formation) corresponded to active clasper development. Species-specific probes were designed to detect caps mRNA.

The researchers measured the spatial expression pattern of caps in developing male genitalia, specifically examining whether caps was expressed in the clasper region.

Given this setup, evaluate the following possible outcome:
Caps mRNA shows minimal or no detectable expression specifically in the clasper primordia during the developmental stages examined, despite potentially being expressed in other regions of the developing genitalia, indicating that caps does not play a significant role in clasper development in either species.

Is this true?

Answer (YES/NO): YES